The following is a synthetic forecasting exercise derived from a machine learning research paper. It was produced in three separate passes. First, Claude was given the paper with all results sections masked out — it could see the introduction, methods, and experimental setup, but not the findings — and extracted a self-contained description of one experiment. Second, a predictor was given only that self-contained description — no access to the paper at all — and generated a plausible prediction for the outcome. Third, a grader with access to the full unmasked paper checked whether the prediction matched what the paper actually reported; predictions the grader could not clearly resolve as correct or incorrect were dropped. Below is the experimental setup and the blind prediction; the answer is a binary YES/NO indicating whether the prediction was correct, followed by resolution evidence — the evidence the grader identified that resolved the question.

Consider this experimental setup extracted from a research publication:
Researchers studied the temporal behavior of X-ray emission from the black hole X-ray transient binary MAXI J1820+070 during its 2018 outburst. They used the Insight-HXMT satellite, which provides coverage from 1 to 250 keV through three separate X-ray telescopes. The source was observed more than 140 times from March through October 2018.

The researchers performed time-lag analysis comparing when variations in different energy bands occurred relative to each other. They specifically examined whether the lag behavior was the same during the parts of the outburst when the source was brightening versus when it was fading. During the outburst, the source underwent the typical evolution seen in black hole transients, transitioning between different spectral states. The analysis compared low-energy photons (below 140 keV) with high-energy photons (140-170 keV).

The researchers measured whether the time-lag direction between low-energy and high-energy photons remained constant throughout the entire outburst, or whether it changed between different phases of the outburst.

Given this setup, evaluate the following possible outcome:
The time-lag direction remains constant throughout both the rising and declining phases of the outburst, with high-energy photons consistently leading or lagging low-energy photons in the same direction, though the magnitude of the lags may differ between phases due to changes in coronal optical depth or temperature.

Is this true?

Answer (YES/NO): NO